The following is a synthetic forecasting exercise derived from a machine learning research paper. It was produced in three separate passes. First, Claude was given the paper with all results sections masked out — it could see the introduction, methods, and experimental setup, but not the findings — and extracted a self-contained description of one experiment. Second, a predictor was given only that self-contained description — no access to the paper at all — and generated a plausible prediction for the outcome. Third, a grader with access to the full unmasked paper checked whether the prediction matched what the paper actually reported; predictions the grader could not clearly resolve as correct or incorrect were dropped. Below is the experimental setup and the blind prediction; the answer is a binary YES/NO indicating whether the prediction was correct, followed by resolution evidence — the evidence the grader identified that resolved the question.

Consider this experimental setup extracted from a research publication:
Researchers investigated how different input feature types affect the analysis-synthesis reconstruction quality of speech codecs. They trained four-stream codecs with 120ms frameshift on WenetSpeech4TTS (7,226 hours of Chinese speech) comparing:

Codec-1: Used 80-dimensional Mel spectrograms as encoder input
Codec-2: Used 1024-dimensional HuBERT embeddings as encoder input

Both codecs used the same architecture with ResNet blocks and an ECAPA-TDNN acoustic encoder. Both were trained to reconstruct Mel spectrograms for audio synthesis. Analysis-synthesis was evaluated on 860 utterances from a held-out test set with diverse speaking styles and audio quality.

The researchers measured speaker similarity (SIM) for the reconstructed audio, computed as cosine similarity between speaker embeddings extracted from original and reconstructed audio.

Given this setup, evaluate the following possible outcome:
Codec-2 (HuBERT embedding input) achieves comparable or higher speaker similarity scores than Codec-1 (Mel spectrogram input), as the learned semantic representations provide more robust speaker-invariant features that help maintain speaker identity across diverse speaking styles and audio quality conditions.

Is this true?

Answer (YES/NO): NO